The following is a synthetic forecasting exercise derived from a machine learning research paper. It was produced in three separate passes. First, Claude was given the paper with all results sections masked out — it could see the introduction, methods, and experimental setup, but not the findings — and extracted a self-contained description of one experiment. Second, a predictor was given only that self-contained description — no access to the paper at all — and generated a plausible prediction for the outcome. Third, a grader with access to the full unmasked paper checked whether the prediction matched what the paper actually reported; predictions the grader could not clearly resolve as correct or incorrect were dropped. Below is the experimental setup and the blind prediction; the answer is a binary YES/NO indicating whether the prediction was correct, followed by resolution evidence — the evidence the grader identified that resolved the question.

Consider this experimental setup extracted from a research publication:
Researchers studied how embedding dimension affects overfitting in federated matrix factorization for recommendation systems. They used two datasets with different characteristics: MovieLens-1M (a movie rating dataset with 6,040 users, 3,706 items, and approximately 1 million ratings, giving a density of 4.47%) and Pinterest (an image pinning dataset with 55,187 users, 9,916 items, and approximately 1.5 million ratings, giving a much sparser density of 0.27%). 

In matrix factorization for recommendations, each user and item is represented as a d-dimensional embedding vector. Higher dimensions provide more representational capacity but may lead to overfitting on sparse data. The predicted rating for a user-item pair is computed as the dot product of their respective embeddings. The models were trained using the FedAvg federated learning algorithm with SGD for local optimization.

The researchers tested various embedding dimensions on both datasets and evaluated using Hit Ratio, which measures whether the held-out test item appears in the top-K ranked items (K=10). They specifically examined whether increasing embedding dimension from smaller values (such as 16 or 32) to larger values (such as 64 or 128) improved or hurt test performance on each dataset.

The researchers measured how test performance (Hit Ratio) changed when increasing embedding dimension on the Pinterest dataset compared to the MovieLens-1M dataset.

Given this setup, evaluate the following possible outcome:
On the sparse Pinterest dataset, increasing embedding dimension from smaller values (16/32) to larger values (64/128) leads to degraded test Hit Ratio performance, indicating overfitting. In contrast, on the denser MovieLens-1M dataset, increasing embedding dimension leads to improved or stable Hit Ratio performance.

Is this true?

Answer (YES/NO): YES